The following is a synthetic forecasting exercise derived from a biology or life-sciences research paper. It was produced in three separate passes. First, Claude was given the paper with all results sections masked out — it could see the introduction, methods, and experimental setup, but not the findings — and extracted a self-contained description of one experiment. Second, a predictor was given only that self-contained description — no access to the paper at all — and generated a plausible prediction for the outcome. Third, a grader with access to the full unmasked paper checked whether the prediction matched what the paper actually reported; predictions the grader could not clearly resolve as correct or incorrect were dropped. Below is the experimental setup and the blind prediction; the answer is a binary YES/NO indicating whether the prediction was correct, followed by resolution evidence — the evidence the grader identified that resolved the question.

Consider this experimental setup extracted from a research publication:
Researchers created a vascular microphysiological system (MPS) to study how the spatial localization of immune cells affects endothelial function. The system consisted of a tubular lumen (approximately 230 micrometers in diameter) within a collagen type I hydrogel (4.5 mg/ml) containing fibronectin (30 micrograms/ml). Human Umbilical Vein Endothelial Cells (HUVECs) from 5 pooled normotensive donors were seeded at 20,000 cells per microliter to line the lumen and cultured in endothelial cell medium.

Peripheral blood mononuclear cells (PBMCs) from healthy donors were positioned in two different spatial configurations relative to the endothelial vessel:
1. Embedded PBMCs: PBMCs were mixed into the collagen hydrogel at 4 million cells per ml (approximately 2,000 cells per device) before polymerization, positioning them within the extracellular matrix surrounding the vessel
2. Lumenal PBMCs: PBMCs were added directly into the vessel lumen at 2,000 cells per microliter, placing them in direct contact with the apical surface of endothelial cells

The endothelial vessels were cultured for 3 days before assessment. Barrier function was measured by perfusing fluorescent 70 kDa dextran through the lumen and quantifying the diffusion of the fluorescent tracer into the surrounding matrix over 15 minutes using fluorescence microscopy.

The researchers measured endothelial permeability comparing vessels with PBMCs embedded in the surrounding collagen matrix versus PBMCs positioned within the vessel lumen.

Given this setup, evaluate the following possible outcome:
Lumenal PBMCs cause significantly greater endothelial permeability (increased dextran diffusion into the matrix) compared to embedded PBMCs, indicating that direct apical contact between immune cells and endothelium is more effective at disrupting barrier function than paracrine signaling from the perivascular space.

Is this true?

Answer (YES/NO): NO